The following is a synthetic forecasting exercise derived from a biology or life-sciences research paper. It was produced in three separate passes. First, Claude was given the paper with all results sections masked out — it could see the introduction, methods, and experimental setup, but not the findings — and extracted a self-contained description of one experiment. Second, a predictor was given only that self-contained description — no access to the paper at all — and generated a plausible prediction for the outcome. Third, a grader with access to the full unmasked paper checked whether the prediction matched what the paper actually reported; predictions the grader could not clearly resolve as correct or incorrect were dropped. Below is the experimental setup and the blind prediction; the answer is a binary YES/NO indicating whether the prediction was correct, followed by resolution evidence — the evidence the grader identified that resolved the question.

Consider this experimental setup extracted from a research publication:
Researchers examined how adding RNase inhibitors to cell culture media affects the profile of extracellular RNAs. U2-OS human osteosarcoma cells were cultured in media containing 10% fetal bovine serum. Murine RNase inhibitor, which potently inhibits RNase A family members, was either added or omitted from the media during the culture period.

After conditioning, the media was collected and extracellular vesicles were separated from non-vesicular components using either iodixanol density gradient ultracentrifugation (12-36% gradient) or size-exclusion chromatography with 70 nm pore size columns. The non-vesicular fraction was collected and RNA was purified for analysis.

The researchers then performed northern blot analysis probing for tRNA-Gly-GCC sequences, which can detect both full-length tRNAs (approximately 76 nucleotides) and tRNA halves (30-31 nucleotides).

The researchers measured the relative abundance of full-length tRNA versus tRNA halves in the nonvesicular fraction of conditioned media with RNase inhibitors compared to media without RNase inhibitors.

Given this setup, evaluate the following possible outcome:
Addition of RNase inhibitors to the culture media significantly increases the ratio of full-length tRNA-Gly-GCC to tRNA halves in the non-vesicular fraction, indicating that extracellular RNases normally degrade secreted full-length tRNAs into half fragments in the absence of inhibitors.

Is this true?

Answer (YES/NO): YES